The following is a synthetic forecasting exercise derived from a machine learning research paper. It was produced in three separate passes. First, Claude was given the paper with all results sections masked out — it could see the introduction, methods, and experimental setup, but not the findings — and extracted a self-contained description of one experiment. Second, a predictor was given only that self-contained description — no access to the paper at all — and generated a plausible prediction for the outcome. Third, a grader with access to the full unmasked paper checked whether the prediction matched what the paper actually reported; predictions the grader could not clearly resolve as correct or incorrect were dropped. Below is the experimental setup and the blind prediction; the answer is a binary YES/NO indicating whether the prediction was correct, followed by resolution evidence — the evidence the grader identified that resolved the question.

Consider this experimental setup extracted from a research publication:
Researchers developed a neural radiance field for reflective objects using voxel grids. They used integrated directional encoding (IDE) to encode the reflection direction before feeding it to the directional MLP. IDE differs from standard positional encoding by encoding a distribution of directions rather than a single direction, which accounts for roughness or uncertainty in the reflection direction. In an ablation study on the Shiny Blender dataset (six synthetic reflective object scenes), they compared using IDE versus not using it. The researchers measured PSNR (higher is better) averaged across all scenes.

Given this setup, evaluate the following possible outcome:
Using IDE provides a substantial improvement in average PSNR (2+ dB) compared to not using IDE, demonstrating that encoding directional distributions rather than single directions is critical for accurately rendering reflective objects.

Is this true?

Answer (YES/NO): YES